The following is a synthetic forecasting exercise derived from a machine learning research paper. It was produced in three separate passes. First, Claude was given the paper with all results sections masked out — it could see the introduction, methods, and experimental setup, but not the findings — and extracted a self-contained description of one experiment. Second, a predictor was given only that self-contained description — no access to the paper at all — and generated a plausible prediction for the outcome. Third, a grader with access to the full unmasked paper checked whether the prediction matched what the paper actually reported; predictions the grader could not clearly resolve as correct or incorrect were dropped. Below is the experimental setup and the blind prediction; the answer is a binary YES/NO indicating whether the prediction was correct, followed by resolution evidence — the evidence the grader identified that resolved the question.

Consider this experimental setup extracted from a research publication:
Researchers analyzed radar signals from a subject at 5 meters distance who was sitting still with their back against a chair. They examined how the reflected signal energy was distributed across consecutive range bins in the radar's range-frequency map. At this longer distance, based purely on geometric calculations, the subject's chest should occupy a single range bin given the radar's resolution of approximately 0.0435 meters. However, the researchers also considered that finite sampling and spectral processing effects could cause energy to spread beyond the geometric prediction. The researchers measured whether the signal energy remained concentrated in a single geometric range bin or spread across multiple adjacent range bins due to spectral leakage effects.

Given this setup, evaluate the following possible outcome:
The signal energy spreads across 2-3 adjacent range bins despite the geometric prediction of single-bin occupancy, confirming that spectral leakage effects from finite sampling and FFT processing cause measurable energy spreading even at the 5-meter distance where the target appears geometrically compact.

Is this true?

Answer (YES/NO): NO